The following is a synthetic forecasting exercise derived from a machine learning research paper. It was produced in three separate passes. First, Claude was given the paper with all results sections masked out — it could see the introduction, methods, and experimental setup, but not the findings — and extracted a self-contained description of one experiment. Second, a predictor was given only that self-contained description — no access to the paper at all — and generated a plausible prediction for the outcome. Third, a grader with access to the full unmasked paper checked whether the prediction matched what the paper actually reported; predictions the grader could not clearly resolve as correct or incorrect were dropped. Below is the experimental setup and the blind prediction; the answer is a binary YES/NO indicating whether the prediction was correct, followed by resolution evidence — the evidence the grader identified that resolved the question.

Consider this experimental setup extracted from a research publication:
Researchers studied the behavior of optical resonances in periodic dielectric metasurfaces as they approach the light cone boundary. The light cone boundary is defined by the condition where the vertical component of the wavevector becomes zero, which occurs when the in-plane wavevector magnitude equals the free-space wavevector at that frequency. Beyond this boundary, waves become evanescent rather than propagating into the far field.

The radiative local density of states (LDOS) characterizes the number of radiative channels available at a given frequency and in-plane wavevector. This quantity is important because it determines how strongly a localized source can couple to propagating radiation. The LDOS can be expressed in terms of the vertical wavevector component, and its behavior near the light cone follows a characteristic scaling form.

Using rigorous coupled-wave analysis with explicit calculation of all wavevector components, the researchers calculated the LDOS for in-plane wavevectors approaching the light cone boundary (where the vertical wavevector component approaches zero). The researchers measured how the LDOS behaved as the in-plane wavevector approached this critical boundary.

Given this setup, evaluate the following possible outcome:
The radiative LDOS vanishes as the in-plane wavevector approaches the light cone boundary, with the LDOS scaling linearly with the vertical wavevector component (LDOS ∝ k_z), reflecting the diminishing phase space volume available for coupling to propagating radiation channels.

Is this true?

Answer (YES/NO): NO